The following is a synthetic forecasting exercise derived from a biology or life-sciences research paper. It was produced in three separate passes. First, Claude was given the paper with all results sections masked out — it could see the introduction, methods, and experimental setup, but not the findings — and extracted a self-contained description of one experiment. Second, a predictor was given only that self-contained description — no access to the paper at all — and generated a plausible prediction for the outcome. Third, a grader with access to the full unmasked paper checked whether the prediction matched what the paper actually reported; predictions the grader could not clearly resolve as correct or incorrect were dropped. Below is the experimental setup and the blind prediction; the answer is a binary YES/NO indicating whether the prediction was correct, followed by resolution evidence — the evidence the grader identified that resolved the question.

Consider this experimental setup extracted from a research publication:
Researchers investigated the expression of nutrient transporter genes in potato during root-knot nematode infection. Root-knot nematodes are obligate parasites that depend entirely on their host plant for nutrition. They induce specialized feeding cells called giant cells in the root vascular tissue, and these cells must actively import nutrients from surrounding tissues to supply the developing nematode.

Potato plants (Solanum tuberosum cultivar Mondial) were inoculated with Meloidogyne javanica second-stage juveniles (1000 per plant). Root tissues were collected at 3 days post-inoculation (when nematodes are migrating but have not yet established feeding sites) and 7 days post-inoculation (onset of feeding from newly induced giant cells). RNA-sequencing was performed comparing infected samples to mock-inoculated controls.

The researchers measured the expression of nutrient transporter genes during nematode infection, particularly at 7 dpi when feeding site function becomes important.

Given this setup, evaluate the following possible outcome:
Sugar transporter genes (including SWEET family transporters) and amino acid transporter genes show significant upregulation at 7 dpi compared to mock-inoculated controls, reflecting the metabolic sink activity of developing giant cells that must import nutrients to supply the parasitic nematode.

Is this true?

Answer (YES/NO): NO